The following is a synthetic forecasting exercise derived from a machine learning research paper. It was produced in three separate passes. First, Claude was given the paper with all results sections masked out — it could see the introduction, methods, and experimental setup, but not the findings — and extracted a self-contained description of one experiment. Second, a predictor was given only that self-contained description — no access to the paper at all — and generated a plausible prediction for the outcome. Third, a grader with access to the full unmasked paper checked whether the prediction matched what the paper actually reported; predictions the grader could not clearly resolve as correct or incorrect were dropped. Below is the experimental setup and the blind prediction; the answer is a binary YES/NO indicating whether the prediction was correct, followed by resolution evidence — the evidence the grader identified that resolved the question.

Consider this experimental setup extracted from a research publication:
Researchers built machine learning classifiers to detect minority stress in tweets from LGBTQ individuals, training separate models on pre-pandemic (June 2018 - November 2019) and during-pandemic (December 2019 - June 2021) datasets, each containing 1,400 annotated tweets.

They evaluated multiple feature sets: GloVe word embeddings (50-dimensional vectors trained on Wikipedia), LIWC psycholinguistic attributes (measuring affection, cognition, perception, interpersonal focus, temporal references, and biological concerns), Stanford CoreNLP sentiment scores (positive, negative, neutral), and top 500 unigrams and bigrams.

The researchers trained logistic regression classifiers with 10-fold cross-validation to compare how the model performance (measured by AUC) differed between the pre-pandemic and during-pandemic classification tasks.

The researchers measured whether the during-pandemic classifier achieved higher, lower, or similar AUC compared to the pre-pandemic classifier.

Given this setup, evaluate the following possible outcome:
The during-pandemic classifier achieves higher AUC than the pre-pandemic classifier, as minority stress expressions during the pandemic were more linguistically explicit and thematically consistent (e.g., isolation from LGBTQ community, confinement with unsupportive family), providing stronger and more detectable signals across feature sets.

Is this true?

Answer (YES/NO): YES